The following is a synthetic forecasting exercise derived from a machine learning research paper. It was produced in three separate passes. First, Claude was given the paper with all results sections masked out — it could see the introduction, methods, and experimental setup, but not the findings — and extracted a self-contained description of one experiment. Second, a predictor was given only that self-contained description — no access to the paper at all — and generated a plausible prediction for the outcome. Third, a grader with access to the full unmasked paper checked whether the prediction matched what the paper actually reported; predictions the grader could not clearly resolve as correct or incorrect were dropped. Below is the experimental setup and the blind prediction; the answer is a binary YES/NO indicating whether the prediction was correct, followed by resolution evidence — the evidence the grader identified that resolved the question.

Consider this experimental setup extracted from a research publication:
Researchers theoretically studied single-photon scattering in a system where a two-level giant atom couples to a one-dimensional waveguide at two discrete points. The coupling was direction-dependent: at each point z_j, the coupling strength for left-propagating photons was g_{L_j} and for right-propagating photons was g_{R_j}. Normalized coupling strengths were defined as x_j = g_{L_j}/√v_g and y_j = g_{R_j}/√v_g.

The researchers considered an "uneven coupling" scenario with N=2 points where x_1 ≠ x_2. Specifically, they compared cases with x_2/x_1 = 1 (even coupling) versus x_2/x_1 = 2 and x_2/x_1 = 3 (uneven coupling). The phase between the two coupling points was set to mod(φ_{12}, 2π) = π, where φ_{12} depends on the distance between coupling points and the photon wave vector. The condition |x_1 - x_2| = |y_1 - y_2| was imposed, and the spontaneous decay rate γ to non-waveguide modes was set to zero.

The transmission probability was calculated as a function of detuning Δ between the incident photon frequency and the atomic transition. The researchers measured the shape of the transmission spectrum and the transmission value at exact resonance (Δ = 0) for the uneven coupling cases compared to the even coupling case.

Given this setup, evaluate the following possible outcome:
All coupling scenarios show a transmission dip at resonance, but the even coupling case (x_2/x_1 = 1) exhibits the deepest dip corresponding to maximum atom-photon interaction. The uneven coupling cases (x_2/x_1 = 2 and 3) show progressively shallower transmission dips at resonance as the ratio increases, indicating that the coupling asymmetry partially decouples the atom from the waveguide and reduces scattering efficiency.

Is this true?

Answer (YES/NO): NO